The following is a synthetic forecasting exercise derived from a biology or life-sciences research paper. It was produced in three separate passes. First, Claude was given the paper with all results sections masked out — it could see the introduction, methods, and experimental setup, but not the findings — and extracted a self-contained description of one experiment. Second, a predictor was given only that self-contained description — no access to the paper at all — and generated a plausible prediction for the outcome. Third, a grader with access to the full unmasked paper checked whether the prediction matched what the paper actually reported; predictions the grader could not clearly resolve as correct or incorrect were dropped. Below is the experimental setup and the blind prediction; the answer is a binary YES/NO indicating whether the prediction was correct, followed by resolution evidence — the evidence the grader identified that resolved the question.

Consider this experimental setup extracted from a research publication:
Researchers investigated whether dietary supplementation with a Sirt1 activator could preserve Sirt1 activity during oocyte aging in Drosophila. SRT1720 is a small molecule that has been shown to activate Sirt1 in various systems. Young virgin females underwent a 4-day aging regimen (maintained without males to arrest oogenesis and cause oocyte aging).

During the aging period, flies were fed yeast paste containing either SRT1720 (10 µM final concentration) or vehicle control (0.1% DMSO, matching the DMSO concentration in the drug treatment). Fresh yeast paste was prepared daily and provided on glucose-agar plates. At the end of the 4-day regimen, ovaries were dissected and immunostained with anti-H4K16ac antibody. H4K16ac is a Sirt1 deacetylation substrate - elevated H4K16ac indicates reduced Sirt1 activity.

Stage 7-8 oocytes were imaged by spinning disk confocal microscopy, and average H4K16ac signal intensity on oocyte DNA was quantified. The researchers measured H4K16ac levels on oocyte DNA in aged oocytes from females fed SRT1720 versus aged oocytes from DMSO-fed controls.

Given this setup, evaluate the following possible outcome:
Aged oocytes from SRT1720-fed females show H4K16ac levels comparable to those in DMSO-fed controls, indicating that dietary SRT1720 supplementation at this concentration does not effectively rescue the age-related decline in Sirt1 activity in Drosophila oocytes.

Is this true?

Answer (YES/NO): NO